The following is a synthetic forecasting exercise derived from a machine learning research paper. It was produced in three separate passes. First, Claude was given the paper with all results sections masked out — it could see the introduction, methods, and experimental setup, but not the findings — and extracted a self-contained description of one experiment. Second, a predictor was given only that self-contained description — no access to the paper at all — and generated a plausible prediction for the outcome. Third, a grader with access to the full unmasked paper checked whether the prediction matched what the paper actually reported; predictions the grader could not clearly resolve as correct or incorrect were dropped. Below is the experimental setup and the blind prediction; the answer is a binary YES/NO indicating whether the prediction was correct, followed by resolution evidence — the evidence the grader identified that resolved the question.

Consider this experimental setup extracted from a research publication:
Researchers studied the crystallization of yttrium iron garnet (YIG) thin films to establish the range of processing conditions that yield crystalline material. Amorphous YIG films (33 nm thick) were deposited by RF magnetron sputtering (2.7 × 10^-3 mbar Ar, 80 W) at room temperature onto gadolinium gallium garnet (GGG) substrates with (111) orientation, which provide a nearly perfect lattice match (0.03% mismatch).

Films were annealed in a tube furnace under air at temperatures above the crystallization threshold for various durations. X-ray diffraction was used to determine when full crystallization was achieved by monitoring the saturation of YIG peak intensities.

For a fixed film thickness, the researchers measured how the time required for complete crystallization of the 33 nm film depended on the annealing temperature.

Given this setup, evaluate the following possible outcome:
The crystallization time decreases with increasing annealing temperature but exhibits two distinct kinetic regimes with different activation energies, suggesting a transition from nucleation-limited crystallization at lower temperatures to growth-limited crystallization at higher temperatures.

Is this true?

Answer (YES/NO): NO